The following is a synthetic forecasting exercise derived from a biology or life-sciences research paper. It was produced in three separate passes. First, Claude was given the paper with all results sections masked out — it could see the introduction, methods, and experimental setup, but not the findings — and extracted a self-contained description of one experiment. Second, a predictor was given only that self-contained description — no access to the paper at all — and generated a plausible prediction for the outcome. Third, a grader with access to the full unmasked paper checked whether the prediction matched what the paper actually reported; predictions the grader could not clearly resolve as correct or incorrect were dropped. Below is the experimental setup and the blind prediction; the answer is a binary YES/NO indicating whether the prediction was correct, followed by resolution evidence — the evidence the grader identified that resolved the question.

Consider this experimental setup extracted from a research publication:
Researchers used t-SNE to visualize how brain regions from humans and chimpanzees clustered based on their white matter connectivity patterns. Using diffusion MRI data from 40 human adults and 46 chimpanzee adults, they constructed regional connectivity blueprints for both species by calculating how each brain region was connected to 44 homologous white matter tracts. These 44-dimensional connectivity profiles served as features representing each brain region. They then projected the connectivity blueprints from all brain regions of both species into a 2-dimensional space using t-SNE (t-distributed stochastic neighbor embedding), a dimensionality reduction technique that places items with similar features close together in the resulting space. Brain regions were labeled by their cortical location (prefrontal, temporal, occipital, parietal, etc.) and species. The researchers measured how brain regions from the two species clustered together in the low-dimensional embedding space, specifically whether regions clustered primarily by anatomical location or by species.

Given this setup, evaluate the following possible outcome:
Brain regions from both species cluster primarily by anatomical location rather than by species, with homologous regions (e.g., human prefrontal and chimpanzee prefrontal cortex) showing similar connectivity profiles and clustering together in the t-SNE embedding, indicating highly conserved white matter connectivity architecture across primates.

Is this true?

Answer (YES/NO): NO